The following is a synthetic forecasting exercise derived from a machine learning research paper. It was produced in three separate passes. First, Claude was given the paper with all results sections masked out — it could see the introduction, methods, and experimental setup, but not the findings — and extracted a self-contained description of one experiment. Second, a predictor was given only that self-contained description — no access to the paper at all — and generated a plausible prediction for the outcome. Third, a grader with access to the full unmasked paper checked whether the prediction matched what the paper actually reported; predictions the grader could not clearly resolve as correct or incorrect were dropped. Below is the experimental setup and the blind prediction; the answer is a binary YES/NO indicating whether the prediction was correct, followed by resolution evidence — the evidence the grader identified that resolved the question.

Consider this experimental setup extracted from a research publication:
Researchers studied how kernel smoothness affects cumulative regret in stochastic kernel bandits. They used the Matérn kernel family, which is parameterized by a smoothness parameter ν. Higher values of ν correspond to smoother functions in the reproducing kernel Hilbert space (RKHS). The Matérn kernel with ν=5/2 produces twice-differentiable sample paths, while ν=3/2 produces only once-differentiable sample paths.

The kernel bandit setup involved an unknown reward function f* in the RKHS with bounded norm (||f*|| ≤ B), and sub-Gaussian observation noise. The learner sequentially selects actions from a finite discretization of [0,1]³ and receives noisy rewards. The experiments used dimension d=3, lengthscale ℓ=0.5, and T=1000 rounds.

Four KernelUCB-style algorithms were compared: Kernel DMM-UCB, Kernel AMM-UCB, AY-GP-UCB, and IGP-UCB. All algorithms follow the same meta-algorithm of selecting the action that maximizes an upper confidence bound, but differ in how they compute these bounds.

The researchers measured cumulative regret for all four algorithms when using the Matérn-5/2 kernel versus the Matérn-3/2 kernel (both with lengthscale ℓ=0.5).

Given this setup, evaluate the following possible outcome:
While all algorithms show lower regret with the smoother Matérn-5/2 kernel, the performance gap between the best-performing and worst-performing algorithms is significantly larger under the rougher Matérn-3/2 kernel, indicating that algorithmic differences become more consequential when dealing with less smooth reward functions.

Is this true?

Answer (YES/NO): NO